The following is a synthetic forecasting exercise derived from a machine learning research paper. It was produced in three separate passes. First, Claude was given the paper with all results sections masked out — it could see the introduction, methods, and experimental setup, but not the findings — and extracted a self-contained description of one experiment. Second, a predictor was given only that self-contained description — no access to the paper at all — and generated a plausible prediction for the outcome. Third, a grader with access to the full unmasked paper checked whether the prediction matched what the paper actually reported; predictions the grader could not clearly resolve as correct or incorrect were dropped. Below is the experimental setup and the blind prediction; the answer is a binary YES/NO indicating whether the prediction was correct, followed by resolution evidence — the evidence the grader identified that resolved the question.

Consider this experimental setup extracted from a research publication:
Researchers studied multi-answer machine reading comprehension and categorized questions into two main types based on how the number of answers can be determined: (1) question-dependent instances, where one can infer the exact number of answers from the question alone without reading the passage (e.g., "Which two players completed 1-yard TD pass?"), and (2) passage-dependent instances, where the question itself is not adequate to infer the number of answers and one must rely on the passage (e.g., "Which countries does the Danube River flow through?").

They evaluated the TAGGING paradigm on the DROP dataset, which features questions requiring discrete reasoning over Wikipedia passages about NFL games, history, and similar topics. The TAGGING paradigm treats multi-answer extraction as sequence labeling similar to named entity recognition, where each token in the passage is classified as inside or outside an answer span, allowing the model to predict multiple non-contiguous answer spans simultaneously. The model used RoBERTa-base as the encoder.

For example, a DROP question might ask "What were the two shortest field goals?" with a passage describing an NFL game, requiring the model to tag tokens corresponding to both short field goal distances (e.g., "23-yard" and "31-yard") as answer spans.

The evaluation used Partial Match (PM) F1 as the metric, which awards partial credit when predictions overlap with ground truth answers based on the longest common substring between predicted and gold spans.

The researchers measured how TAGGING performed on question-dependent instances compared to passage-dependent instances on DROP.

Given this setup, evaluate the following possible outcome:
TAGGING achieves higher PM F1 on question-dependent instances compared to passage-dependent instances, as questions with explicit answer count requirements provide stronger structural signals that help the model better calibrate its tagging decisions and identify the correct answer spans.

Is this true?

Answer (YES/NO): YES